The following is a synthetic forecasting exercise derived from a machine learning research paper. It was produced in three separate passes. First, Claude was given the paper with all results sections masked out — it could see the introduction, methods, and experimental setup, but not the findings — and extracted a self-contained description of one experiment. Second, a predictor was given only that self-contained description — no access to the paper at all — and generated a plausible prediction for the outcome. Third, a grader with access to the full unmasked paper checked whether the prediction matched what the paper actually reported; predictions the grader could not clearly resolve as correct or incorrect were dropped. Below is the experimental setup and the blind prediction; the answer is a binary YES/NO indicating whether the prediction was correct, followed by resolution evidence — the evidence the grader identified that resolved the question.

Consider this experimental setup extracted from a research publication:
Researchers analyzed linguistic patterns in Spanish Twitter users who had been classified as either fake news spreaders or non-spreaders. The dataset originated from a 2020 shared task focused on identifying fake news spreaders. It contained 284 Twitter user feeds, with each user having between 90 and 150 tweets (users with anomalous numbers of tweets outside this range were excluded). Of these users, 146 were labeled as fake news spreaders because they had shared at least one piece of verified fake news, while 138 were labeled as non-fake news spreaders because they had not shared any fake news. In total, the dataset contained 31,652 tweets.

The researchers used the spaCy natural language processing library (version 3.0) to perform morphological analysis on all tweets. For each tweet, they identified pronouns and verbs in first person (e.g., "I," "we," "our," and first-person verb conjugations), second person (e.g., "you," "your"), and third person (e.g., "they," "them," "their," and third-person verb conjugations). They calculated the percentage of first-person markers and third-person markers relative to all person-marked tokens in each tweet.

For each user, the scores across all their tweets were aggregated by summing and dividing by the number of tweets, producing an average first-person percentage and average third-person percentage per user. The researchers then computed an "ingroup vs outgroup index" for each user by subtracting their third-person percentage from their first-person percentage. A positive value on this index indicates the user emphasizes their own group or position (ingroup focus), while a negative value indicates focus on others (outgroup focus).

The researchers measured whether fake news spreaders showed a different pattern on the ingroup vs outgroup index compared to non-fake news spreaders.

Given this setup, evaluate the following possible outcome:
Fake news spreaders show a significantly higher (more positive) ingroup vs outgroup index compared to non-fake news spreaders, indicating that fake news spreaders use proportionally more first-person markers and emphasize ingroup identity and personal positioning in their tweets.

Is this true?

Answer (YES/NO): NO